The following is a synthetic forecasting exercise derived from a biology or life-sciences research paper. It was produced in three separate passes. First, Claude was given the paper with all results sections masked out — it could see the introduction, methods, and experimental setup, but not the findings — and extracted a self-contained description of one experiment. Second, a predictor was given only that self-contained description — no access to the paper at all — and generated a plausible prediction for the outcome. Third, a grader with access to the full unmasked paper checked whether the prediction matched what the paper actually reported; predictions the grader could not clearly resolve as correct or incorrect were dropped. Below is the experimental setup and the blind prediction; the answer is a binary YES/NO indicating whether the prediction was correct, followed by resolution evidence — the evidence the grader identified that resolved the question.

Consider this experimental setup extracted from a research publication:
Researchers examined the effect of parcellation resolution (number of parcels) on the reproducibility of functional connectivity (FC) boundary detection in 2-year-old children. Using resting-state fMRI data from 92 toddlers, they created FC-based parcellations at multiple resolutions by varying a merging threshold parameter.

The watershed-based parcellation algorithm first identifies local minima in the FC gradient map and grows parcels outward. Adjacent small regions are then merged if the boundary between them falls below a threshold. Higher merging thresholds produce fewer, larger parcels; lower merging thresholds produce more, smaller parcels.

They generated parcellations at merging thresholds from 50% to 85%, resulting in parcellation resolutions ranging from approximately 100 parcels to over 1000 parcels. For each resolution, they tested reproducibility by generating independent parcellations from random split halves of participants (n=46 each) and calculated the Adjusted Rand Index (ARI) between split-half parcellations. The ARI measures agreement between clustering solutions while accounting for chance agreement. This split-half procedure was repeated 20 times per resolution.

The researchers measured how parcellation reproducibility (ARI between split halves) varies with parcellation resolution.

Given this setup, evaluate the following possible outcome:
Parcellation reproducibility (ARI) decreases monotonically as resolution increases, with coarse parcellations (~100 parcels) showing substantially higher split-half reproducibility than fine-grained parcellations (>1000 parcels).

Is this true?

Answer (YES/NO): NO